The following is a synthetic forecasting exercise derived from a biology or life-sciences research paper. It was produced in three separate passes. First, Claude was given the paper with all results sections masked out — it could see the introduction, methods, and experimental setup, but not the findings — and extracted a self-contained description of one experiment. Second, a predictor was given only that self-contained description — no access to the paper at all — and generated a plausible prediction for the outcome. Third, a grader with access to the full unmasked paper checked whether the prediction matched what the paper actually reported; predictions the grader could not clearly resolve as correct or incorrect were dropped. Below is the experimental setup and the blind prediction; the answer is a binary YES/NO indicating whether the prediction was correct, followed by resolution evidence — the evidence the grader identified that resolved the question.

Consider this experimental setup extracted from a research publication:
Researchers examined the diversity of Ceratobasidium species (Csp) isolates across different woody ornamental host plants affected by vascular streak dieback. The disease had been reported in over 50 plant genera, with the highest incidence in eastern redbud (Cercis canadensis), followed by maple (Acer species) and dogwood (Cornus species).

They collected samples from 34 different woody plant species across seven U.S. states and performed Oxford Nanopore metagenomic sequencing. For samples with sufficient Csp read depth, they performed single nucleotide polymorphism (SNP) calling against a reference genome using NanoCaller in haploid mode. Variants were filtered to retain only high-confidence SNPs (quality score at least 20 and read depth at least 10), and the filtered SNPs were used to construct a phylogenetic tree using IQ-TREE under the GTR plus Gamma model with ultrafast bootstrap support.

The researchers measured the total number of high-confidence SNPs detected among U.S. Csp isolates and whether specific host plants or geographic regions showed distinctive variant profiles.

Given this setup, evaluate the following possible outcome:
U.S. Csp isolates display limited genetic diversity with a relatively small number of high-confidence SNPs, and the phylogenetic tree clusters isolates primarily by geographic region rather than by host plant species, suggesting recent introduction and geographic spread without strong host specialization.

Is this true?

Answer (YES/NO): NO